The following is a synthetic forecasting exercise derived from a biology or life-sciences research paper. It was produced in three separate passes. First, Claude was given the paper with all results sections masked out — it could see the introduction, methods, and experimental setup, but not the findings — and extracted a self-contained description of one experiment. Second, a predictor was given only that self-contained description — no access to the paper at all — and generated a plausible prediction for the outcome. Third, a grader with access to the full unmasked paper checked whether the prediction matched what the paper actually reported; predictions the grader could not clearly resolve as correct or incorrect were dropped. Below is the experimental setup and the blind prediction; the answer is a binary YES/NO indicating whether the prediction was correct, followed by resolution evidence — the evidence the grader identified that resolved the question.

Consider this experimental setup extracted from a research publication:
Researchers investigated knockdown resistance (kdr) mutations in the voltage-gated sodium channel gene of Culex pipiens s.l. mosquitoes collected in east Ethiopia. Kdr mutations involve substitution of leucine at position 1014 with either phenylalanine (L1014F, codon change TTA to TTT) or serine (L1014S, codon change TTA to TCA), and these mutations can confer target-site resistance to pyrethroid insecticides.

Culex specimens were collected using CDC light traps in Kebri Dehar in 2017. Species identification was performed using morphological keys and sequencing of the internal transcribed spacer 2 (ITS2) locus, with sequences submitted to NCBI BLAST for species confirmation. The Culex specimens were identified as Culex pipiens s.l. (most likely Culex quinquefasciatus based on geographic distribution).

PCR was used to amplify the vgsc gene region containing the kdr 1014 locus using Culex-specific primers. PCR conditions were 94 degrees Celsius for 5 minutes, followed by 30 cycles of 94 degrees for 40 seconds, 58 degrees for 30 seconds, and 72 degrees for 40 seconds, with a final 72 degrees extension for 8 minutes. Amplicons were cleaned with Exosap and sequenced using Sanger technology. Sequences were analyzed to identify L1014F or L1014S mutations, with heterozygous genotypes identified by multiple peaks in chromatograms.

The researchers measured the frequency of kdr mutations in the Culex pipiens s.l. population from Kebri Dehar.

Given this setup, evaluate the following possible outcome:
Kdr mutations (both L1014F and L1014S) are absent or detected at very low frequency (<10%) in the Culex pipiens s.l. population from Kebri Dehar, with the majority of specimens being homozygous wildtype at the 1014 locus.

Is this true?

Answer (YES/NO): NO